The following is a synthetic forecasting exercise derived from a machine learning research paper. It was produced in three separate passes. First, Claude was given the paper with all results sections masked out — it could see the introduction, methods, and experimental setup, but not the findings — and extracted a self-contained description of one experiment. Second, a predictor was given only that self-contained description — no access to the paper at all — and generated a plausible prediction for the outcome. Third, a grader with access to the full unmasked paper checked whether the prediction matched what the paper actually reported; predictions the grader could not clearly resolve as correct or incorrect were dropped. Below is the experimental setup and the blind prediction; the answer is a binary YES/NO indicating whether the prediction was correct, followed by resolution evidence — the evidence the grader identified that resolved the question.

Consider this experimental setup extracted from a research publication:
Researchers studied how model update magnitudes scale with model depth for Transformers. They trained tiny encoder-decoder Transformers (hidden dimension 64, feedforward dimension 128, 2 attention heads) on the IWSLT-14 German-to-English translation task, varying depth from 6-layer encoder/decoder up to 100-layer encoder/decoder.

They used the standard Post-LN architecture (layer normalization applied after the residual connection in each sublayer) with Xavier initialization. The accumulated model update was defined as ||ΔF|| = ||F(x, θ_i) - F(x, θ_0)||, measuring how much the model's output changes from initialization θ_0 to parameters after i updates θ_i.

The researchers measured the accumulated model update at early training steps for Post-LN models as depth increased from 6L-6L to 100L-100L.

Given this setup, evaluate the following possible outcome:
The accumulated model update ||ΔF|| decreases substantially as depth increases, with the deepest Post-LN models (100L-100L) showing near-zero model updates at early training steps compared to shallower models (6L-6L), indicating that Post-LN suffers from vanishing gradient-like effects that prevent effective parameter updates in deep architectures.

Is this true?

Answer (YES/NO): NO